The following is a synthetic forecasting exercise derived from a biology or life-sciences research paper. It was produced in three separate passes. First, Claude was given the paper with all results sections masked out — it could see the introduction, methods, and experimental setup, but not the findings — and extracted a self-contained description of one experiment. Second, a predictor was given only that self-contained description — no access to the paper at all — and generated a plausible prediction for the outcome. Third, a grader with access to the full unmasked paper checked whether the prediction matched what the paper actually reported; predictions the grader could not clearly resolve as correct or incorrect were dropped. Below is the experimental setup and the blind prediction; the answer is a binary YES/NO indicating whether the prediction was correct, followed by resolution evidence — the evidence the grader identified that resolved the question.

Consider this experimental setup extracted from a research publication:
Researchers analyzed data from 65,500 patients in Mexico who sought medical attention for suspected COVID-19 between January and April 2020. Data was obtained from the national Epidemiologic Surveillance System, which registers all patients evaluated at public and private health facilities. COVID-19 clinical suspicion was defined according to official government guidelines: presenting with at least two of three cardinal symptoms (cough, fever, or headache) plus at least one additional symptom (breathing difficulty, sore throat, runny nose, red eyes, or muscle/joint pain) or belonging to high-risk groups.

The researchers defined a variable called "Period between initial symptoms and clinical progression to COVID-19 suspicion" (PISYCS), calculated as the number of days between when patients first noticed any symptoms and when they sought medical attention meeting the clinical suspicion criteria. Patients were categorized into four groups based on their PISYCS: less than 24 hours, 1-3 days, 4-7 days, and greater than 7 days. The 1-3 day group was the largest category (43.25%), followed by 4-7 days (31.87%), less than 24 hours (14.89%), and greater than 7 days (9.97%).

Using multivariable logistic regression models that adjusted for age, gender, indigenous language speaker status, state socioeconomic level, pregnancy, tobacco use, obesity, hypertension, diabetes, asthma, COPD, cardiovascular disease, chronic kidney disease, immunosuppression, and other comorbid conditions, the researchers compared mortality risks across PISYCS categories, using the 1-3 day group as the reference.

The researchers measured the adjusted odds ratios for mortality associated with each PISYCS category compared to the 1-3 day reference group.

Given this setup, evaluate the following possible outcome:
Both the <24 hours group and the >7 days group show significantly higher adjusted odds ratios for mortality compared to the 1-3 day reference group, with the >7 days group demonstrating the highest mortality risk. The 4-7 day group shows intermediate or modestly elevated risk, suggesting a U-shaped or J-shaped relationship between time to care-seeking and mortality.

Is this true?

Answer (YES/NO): NO